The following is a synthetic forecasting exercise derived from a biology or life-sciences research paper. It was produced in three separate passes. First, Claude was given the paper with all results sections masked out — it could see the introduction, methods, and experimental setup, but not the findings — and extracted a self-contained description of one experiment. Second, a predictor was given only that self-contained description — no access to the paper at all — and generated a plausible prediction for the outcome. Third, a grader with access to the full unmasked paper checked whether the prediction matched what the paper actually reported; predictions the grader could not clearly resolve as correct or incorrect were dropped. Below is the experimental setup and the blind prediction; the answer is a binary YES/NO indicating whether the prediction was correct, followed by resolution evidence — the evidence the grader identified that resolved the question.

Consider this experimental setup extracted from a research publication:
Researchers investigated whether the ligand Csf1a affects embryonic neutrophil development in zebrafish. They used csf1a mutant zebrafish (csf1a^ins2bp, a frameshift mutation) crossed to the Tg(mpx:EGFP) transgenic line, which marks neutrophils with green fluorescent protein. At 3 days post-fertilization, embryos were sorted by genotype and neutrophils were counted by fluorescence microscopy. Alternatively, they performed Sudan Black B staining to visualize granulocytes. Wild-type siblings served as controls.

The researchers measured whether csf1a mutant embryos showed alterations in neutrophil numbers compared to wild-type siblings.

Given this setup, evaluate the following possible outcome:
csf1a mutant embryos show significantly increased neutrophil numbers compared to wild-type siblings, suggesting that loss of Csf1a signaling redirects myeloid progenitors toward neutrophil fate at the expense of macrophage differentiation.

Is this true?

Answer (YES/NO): NO